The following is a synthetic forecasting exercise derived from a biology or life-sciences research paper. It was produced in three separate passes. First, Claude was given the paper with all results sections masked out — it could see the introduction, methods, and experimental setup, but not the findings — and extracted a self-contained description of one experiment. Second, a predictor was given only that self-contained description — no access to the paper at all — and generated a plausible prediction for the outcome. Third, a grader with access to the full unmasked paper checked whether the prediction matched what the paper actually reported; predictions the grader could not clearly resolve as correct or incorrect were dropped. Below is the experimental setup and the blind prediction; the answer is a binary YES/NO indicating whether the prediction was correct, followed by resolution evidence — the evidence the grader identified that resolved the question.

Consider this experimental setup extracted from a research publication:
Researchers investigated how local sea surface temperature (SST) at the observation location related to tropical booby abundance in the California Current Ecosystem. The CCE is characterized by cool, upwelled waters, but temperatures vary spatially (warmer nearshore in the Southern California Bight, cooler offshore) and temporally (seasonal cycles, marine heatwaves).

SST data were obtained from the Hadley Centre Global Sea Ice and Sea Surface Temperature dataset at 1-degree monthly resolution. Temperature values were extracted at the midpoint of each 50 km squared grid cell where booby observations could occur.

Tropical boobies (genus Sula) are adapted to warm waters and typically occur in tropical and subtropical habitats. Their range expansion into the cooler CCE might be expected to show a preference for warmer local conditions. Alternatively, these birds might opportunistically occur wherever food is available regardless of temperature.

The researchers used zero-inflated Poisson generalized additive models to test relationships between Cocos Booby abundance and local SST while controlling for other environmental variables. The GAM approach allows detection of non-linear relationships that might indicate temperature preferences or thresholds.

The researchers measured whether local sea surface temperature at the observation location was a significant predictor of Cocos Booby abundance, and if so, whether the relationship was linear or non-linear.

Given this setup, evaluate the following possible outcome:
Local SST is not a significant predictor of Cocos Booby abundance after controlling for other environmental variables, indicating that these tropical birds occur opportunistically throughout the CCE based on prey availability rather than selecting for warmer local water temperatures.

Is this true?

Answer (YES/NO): NO